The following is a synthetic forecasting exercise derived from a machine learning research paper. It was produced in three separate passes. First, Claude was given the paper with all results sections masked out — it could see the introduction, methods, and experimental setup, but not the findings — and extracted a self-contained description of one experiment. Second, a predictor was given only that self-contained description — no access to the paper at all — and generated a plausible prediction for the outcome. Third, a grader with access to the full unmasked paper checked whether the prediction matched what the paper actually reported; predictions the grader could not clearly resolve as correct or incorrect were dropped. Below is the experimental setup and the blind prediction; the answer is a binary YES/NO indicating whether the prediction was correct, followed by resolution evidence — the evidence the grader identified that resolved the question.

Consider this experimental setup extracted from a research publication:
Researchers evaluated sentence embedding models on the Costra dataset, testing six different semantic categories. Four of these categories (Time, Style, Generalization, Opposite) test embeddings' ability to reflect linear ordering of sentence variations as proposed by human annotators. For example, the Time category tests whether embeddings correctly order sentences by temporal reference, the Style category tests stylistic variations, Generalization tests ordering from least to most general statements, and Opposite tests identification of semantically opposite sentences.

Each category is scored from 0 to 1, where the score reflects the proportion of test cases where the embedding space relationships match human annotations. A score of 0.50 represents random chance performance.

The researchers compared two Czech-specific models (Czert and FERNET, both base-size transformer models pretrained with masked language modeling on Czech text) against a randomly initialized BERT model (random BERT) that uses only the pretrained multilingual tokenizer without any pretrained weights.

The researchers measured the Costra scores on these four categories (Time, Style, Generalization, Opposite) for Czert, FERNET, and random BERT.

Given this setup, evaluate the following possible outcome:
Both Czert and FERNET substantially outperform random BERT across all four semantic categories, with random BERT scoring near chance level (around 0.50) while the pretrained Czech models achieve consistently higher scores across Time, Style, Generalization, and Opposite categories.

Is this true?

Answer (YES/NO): NO